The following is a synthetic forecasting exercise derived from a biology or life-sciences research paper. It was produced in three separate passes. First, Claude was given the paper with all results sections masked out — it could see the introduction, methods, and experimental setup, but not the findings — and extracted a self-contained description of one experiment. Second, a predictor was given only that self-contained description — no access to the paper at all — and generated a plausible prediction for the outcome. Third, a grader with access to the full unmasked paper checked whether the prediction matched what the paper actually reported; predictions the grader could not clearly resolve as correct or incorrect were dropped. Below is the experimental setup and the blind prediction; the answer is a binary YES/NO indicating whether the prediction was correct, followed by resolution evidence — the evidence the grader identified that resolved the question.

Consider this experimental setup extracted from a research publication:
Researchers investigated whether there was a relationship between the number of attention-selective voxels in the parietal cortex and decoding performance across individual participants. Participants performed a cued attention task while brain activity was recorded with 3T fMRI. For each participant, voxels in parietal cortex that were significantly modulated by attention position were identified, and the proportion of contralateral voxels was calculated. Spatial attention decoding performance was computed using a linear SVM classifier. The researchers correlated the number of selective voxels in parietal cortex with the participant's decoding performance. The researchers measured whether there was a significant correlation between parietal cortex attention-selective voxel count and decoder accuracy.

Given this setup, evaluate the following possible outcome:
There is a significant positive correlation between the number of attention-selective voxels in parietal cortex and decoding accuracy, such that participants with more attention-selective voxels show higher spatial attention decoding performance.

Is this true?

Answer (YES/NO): YES